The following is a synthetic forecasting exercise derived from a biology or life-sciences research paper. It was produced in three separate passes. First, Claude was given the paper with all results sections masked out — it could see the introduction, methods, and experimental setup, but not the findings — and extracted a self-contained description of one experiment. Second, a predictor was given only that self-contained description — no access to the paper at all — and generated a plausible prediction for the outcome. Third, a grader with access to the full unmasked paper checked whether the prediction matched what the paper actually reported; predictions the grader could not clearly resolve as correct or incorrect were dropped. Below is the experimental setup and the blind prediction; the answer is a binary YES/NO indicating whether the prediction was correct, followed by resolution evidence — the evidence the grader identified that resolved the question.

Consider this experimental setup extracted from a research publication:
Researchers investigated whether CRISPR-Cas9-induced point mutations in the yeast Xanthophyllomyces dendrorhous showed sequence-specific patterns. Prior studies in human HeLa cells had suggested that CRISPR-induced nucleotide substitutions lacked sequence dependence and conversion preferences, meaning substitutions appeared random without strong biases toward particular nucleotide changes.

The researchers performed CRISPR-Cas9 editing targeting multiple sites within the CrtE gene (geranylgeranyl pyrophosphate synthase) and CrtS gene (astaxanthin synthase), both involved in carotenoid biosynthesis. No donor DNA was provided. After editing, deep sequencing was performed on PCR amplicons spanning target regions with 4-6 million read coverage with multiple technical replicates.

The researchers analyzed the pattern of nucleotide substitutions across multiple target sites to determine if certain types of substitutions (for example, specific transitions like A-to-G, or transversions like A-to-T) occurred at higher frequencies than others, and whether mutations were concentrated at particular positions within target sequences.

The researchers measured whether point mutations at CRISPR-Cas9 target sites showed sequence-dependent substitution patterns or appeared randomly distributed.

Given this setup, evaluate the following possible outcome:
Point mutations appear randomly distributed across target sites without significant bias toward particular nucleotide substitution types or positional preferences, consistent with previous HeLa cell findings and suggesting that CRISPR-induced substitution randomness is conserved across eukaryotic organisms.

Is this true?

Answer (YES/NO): NO